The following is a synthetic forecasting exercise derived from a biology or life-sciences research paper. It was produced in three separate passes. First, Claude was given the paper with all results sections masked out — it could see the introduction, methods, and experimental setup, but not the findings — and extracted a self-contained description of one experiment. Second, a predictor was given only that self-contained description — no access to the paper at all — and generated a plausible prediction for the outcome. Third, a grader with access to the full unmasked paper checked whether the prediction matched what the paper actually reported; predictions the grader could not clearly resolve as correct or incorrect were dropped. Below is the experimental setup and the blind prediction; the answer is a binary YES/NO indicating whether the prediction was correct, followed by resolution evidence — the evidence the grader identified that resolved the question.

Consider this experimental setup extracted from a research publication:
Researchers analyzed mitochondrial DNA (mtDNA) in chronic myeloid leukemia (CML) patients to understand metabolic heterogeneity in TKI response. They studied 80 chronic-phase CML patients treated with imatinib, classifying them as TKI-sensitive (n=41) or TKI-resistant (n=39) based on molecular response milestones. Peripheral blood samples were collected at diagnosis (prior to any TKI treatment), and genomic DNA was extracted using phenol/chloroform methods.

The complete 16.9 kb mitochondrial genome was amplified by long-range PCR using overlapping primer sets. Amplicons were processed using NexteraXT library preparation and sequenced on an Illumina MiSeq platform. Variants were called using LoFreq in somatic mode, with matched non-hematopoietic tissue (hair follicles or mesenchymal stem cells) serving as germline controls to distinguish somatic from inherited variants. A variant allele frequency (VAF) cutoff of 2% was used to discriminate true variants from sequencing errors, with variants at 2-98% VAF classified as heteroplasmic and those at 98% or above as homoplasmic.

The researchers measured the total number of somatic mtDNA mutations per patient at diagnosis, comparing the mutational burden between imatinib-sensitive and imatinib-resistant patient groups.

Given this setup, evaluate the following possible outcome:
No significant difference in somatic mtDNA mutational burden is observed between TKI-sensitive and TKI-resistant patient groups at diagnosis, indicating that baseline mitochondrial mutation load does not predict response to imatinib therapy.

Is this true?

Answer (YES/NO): NO